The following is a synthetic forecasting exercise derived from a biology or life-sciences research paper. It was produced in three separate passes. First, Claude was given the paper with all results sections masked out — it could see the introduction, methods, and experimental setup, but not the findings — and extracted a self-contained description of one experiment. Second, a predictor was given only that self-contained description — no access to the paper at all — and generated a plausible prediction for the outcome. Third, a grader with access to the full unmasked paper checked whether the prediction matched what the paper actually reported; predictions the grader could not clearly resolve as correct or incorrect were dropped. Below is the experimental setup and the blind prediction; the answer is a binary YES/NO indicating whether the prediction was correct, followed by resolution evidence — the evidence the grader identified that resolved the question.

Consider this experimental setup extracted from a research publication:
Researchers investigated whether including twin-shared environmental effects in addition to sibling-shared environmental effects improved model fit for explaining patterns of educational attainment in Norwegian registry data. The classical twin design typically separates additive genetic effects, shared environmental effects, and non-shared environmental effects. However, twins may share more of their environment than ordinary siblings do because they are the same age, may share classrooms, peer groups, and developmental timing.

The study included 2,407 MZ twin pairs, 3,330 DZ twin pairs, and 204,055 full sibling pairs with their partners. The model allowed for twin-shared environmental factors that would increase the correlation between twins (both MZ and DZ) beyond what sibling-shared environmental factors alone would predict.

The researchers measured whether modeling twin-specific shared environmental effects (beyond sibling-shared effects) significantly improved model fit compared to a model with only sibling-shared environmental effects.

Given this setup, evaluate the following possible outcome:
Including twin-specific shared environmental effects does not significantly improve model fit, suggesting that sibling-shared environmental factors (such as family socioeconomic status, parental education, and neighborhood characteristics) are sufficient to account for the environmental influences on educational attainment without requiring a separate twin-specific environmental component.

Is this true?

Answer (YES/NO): NO